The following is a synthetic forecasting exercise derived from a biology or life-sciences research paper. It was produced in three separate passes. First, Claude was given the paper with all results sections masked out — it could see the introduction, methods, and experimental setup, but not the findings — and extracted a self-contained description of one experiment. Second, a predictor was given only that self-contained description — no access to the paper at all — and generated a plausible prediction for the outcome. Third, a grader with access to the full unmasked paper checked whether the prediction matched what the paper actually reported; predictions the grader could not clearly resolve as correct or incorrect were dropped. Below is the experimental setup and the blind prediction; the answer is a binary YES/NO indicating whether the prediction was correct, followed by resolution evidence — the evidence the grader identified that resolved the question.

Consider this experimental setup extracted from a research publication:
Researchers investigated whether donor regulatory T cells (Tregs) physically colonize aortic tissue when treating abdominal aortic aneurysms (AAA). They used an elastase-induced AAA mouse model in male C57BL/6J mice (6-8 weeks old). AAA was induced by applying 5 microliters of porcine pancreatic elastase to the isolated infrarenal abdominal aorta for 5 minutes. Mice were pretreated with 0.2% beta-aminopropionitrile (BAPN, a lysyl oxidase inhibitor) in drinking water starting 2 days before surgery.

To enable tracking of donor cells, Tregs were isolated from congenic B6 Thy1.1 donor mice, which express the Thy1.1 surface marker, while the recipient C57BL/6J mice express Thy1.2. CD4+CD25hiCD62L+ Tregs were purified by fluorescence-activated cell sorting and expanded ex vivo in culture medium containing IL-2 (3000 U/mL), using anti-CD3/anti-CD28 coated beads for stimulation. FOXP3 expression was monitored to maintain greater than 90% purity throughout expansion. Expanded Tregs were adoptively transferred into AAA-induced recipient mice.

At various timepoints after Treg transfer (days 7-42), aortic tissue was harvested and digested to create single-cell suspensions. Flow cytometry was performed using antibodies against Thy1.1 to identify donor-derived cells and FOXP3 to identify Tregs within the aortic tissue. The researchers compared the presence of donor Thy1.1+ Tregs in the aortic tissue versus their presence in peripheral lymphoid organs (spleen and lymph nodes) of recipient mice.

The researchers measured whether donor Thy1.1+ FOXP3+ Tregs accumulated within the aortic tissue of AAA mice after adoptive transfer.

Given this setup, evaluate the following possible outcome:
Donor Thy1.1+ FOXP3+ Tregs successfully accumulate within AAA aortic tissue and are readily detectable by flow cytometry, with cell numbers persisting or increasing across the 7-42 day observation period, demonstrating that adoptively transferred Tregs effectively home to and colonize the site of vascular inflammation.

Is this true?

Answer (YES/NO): NO